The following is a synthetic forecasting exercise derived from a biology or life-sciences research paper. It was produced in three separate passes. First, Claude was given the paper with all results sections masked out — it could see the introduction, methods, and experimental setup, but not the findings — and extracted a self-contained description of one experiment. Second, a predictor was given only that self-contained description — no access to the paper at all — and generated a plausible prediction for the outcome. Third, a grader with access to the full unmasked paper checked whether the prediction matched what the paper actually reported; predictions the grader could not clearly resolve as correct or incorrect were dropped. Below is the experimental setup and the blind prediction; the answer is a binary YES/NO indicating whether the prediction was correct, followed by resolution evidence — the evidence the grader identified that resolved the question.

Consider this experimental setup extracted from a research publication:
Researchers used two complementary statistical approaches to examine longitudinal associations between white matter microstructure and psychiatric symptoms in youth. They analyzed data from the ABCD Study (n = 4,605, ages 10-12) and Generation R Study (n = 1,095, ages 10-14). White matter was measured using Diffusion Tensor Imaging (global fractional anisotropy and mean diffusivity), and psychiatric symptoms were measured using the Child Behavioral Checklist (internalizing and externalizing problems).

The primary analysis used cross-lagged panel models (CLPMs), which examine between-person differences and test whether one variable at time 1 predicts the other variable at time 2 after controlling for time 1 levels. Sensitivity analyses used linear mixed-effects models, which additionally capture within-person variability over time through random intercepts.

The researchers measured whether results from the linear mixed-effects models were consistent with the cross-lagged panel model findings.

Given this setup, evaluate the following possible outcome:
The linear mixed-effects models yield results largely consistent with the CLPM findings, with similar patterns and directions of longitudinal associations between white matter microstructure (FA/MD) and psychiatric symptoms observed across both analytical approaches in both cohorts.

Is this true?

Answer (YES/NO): YES